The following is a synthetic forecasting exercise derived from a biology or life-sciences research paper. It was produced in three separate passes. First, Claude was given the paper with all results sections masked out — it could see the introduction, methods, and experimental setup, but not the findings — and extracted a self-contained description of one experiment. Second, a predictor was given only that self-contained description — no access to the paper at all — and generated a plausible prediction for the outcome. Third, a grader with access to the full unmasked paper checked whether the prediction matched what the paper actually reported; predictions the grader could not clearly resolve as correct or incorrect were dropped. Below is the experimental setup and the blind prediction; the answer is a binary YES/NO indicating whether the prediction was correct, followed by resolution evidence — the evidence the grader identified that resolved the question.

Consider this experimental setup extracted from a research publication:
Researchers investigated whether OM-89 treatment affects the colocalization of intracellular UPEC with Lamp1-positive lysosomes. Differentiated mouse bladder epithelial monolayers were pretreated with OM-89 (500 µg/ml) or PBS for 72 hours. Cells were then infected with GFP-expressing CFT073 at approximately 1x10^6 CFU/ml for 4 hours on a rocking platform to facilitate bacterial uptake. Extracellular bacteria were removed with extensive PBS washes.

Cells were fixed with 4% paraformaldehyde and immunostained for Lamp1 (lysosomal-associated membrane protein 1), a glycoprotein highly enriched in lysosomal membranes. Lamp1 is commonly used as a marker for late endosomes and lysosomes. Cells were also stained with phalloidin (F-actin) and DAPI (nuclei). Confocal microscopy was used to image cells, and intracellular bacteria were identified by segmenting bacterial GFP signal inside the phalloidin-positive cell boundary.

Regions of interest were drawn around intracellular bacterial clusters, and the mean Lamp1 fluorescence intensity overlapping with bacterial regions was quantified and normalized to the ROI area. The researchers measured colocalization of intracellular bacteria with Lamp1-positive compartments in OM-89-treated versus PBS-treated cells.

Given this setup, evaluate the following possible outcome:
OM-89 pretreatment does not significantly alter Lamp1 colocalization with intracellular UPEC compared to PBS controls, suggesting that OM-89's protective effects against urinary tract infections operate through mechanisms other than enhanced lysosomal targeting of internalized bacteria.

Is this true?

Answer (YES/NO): NO